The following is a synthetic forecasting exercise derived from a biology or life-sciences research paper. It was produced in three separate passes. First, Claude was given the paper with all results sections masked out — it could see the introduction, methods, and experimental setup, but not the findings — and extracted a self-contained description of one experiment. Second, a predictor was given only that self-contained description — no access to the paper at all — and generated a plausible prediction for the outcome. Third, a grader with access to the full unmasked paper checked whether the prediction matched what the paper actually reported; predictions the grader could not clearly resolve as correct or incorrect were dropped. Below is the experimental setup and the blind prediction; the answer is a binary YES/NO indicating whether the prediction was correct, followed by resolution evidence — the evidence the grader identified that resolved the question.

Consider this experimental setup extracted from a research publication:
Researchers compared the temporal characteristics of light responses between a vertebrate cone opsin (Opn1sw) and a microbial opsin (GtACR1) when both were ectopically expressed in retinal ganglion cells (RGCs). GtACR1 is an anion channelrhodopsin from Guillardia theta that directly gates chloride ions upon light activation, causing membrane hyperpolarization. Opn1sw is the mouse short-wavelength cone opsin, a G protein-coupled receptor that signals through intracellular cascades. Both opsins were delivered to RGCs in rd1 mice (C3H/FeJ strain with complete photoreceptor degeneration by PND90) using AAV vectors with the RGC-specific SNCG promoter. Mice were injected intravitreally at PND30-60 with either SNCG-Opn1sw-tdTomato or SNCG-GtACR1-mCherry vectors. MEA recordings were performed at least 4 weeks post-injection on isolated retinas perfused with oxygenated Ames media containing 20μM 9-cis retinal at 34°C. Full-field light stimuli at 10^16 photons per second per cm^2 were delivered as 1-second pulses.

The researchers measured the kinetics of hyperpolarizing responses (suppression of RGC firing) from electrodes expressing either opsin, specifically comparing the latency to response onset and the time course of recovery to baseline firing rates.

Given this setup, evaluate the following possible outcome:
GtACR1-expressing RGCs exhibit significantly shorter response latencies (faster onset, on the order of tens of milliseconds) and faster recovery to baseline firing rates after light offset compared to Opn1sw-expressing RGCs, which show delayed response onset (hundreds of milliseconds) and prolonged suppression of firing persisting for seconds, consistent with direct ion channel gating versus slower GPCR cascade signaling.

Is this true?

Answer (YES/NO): YES